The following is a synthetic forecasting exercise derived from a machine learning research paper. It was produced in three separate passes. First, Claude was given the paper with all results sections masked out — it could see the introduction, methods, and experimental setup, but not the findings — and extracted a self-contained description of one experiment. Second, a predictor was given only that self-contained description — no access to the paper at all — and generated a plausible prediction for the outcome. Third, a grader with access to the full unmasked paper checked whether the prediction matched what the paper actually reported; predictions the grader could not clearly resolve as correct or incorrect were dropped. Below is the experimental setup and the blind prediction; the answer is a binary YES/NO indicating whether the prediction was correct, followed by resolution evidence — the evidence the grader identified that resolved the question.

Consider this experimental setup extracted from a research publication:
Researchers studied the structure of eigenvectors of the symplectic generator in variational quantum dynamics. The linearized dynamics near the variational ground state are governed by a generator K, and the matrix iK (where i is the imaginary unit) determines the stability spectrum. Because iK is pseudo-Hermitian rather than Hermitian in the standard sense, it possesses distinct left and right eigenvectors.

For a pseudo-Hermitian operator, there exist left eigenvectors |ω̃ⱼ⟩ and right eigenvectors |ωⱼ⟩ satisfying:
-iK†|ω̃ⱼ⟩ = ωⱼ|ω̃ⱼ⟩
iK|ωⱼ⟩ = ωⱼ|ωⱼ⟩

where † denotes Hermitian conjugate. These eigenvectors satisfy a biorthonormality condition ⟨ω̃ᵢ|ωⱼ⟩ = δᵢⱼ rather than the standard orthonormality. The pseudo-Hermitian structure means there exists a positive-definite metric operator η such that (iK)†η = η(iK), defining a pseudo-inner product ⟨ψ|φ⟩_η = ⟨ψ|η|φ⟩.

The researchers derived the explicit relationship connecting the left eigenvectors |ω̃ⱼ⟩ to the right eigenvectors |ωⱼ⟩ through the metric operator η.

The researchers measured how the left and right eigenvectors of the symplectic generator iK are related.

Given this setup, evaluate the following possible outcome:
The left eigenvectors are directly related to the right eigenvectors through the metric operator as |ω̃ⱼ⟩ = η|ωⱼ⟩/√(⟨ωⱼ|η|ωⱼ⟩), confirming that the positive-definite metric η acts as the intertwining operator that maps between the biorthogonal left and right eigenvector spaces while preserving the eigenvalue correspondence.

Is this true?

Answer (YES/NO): NO